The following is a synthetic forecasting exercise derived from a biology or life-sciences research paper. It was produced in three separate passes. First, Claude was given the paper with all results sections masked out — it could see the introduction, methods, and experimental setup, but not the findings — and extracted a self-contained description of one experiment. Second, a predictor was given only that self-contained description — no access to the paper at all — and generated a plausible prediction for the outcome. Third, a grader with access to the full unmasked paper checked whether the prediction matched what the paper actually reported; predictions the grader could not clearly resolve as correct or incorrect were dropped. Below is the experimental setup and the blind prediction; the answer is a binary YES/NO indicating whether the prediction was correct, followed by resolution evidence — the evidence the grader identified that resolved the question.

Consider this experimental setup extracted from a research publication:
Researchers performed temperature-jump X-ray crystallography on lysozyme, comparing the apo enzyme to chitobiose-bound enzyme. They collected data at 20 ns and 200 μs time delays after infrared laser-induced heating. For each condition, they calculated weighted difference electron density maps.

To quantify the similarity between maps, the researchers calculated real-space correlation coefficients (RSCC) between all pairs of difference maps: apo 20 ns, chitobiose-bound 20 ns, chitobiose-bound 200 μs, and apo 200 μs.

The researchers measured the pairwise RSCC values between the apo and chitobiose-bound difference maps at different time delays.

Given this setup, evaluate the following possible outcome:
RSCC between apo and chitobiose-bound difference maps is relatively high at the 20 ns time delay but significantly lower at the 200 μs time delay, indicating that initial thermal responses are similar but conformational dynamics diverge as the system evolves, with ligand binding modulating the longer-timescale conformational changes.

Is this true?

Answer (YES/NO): YES